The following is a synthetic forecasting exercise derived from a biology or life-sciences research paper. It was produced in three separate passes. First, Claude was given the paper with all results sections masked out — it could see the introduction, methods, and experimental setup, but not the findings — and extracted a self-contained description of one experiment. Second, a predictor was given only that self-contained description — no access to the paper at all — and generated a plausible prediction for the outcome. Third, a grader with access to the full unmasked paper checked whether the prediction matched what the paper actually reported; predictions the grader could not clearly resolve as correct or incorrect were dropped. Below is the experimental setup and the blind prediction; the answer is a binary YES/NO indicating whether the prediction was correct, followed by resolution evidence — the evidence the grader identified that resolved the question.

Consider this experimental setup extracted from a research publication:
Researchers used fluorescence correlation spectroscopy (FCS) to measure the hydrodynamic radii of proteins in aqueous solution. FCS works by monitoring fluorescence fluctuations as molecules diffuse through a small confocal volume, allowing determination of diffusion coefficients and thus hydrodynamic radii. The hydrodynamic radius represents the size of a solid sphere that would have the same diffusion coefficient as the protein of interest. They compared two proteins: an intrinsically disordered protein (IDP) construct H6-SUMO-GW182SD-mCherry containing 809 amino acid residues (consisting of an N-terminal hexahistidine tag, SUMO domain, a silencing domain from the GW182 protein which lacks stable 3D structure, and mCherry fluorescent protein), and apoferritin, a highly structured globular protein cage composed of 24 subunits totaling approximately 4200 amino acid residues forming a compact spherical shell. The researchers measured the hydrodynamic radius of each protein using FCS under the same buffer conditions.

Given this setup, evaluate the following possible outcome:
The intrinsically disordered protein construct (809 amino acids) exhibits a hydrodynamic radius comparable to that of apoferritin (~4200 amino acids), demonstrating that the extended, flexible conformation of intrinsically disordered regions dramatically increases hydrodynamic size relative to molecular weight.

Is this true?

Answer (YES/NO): YES